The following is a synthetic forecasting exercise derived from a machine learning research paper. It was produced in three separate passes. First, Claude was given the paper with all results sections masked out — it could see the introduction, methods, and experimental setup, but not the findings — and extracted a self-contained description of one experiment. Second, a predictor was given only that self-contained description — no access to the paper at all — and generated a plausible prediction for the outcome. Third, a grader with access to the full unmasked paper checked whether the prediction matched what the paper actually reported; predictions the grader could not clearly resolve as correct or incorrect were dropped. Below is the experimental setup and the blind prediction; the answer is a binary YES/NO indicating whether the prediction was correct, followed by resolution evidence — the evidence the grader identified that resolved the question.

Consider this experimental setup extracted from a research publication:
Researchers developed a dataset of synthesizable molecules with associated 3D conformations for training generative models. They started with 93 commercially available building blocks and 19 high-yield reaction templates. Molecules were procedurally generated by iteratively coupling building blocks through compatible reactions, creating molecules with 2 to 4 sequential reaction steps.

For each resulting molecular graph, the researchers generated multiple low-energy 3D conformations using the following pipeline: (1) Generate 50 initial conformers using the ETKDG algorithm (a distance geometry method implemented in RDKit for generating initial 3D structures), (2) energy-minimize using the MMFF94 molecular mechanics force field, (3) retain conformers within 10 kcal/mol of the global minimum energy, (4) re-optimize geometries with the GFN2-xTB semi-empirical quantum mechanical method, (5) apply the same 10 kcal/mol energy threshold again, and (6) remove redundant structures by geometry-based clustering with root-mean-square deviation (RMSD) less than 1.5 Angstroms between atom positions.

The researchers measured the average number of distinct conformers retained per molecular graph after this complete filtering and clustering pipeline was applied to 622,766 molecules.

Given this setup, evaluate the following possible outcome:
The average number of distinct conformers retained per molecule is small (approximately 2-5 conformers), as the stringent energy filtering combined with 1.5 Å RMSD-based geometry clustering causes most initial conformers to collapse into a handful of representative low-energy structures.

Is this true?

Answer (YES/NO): NO